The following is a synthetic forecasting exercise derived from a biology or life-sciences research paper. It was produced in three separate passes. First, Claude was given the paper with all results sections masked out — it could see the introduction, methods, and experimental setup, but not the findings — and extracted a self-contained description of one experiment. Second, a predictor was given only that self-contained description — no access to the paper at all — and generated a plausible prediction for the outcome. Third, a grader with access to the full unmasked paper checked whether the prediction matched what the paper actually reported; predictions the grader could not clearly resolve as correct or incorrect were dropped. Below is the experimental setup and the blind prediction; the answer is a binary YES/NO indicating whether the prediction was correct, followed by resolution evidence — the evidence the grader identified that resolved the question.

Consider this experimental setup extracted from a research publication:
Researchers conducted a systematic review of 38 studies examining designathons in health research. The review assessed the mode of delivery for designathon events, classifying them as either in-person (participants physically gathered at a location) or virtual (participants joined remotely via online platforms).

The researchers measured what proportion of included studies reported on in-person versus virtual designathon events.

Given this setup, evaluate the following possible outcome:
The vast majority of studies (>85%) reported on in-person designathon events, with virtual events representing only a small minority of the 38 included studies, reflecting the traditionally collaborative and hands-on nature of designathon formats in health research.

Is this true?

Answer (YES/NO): NO